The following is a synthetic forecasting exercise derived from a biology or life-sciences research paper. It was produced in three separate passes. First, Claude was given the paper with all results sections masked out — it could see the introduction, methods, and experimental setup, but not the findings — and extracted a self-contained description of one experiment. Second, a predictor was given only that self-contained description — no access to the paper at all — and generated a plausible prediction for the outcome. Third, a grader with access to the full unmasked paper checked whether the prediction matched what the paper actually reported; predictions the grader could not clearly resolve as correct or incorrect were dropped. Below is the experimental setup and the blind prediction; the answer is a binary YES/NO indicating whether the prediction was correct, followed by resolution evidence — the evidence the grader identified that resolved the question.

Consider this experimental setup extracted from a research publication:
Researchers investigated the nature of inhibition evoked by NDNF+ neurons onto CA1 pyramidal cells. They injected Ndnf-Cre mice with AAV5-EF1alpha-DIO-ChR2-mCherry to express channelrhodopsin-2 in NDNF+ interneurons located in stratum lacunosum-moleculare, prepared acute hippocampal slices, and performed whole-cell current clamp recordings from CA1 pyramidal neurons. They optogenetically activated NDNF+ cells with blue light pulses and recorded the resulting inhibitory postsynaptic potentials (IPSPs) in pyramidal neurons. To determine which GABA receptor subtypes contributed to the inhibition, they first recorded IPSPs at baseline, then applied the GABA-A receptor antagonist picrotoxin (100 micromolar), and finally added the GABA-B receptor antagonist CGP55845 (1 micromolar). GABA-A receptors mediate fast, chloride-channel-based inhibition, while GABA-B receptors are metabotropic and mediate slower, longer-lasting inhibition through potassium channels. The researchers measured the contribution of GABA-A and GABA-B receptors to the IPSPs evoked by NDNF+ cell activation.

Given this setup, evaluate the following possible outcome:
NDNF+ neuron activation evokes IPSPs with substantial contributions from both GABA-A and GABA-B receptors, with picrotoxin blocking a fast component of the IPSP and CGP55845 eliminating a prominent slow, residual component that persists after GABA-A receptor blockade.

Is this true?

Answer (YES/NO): NO